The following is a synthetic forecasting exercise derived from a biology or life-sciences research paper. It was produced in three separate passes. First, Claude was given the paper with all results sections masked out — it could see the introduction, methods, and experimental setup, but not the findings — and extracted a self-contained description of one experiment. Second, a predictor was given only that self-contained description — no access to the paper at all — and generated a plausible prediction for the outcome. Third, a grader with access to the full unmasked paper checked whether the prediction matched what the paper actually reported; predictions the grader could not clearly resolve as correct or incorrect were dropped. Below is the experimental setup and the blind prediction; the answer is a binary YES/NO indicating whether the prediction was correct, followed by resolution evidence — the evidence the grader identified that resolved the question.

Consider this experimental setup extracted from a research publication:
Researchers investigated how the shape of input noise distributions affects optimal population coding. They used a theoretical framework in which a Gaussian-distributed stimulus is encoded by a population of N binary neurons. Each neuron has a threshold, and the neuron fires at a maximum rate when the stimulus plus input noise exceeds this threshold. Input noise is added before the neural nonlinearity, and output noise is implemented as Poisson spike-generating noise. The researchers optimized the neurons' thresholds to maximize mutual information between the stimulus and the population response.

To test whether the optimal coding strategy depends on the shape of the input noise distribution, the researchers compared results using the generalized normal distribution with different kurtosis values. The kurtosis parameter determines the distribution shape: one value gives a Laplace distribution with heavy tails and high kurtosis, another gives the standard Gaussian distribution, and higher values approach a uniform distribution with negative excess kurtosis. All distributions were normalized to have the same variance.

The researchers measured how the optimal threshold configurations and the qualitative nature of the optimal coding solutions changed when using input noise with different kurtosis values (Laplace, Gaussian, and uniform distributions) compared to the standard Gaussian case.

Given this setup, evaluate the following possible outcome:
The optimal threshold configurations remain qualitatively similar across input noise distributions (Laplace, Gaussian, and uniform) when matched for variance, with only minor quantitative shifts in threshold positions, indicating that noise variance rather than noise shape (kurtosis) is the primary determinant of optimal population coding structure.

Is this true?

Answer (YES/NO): YES